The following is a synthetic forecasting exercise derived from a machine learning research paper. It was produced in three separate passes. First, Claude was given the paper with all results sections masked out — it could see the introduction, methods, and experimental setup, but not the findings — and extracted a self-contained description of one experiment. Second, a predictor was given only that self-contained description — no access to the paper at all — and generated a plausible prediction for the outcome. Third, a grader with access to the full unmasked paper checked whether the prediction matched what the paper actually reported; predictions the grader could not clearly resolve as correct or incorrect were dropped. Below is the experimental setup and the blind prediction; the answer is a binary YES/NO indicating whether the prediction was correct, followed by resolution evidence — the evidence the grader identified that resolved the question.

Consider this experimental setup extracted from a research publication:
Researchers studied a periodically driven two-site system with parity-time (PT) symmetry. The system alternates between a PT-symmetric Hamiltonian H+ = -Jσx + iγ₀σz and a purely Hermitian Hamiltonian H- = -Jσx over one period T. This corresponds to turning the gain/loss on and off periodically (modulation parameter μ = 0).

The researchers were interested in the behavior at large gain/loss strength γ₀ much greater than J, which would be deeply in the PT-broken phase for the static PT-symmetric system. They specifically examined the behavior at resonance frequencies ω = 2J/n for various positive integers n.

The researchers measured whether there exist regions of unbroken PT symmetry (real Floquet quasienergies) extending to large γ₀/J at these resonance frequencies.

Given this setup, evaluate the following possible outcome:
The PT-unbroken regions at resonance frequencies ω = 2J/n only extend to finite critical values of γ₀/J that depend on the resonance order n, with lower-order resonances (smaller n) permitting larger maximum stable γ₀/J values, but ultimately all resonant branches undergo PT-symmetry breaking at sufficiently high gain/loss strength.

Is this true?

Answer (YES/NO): NO